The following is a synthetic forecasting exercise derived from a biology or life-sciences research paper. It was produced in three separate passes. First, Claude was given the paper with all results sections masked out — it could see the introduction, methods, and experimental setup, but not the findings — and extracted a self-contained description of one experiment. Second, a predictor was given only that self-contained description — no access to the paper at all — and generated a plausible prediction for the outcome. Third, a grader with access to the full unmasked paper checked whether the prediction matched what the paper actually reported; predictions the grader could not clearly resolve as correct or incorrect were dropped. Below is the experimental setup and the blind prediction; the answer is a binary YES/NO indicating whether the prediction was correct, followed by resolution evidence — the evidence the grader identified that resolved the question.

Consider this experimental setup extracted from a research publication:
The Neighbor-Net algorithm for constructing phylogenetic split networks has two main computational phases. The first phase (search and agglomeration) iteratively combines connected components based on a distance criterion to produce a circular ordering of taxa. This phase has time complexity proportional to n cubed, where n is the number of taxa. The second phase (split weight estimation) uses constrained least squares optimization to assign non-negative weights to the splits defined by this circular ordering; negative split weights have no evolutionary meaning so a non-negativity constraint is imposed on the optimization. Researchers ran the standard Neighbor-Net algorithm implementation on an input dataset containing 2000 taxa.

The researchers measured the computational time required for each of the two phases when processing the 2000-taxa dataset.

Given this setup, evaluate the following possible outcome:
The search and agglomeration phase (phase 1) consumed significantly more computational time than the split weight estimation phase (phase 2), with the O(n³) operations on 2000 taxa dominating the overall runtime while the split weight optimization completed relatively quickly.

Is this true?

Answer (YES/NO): NO